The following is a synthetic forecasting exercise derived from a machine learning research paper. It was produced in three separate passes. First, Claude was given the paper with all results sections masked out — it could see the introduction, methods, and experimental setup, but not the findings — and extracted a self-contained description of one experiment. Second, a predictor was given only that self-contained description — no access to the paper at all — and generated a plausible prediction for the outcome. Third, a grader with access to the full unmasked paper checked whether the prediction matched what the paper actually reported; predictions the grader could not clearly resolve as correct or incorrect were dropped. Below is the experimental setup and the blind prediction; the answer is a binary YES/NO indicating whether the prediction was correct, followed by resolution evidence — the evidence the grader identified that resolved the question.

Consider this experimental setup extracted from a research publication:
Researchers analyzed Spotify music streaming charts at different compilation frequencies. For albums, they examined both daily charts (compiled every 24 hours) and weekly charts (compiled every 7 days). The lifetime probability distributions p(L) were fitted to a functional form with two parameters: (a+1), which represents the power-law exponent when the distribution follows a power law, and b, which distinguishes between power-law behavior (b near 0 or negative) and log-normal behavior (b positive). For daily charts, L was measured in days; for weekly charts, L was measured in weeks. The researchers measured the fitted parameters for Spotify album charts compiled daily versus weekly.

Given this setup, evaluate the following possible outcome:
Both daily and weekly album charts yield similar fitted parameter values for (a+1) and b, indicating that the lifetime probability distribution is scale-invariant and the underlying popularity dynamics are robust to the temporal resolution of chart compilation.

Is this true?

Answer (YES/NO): NO